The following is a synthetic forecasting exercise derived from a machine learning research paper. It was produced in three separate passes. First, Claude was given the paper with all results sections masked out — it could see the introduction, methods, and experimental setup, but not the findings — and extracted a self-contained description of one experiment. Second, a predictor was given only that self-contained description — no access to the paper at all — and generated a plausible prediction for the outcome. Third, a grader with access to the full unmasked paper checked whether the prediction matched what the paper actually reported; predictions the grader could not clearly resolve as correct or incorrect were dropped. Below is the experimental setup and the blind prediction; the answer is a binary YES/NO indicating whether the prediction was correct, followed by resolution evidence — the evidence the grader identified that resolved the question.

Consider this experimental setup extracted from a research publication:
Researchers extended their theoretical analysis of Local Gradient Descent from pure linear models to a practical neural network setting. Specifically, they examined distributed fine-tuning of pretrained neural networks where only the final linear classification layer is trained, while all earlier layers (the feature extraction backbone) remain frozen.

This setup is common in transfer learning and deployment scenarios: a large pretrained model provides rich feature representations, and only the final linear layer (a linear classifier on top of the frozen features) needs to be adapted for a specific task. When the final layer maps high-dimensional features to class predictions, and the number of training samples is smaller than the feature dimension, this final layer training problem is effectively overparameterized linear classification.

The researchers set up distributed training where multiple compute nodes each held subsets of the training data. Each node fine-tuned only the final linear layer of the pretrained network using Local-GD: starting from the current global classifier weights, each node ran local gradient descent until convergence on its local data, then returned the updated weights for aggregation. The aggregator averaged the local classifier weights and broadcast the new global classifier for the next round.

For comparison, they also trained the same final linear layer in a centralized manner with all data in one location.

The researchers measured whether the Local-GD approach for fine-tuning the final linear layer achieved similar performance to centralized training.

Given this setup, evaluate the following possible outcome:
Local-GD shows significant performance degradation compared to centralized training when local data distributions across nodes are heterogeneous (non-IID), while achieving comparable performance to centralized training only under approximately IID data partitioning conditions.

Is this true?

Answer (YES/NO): NO